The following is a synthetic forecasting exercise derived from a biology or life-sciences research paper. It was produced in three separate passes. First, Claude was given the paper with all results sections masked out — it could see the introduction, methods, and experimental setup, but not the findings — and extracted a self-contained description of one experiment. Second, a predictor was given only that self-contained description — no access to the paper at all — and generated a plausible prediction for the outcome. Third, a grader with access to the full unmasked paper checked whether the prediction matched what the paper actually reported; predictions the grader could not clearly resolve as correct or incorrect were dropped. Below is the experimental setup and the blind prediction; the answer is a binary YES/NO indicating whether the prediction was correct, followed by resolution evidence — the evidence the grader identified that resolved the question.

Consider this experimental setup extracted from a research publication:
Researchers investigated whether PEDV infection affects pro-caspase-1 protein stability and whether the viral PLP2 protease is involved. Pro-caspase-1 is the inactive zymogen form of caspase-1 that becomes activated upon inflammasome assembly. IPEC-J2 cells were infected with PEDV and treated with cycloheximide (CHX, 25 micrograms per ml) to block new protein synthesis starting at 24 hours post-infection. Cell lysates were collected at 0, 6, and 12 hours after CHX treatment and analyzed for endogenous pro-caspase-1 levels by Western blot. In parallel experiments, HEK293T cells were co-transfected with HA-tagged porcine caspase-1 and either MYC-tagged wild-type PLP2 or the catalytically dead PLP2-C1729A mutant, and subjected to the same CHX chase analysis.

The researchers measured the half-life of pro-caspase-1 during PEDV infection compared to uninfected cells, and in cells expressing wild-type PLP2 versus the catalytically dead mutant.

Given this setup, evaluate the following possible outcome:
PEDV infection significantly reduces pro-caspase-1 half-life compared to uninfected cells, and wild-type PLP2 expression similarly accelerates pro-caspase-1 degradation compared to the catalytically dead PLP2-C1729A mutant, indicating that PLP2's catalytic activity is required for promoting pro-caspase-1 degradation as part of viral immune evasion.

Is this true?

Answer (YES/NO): NO